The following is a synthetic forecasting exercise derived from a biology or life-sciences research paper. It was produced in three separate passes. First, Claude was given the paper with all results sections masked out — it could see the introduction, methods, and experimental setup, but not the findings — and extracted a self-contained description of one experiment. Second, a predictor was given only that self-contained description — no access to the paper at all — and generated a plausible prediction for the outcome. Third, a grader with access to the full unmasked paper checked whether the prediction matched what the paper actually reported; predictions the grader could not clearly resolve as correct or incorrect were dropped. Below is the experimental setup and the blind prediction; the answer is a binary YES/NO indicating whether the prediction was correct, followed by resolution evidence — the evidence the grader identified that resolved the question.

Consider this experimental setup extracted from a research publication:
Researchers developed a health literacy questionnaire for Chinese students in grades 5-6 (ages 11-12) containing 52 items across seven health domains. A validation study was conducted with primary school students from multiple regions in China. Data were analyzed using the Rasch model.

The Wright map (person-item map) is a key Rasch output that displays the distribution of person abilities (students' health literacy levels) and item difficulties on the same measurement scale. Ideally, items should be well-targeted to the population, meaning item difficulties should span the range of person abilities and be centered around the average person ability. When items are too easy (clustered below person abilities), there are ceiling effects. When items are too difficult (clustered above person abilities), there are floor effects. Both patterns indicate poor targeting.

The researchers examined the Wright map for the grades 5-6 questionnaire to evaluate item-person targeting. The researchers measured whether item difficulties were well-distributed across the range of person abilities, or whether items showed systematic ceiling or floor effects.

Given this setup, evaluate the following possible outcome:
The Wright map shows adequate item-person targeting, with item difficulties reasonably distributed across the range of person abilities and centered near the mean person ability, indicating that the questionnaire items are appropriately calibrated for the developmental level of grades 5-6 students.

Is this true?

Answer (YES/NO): NO